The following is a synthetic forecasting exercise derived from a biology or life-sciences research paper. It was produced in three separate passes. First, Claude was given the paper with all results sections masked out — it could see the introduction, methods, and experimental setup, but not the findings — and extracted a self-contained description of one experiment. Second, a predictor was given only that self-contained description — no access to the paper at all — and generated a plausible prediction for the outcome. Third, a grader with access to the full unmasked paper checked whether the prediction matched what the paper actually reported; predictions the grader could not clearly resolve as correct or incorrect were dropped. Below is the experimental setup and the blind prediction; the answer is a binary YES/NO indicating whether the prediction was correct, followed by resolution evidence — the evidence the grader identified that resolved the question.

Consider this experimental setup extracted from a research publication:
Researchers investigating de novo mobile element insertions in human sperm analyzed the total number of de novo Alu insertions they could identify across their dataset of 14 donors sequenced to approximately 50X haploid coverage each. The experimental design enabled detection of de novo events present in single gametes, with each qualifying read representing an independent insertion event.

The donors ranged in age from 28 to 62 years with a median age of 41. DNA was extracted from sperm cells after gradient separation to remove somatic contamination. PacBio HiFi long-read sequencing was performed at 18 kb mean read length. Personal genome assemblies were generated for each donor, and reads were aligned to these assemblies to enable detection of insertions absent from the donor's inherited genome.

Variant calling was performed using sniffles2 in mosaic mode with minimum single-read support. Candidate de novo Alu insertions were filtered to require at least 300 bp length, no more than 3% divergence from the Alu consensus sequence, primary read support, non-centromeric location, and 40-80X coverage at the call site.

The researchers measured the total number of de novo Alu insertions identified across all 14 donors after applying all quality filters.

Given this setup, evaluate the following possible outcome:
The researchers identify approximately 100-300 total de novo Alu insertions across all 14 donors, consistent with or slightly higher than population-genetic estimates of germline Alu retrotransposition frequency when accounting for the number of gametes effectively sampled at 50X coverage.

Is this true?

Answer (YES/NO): NO